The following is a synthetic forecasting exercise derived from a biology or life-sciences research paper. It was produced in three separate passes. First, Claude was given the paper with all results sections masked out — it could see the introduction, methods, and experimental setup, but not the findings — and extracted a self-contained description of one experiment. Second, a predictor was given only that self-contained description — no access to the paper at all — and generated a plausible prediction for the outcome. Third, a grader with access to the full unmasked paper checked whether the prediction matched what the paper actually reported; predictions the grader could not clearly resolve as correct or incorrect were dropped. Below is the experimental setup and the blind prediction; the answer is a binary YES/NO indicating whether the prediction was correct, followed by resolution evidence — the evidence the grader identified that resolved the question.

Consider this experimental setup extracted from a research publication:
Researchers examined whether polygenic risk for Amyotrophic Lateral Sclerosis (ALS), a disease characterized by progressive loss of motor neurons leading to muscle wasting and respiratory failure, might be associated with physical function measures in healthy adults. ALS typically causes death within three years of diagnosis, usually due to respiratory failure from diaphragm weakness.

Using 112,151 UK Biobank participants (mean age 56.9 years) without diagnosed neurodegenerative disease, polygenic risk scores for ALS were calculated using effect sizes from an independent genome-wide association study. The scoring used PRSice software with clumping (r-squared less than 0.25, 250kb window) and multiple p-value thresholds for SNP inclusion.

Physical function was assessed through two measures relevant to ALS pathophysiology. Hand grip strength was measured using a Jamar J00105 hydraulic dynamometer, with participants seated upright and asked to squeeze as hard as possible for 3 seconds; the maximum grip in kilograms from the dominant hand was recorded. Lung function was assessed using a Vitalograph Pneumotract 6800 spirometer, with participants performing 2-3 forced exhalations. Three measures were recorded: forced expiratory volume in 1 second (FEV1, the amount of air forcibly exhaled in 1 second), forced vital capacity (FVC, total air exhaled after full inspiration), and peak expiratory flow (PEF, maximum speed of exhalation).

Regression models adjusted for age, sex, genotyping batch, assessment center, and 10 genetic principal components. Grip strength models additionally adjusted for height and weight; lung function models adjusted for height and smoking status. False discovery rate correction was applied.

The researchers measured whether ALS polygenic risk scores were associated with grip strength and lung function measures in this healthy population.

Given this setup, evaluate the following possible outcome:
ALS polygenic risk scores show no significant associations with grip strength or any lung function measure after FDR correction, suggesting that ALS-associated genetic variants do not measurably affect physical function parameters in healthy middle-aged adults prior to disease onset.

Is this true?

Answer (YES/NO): YES